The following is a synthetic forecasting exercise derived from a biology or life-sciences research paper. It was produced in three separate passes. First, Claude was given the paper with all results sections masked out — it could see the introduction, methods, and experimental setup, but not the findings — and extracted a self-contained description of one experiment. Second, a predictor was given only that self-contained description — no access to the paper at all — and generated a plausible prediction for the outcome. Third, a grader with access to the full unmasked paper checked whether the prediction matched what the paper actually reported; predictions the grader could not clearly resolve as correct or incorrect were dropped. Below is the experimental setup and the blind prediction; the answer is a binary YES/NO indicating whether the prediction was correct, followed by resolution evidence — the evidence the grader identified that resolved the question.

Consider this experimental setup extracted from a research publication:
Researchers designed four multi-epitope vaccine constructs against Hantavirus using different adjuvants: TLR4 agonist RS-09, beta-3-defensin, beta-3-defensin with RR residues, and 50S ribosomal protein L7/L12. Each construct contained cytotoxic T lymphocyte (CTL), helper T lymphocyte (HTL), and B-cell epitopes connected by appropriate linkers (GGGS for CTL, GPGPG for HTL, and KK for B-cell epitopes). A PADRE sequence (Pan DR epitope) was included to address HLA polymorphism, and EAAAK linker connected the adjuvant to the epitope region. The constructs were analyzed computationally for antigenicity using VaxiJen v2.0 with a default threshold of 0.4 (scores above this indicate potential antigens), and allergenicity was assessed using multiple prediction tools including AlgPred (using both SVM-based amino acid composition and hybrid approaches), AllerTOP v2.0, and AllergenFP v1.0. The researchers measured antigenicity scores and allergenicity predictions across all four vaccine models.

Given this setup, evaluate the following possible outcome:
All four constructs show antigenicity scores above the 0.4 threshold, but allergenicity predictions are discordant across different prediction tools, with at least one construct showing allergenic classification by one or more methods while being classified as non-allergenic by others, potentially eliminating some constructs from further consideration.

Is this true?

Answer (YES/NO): NO